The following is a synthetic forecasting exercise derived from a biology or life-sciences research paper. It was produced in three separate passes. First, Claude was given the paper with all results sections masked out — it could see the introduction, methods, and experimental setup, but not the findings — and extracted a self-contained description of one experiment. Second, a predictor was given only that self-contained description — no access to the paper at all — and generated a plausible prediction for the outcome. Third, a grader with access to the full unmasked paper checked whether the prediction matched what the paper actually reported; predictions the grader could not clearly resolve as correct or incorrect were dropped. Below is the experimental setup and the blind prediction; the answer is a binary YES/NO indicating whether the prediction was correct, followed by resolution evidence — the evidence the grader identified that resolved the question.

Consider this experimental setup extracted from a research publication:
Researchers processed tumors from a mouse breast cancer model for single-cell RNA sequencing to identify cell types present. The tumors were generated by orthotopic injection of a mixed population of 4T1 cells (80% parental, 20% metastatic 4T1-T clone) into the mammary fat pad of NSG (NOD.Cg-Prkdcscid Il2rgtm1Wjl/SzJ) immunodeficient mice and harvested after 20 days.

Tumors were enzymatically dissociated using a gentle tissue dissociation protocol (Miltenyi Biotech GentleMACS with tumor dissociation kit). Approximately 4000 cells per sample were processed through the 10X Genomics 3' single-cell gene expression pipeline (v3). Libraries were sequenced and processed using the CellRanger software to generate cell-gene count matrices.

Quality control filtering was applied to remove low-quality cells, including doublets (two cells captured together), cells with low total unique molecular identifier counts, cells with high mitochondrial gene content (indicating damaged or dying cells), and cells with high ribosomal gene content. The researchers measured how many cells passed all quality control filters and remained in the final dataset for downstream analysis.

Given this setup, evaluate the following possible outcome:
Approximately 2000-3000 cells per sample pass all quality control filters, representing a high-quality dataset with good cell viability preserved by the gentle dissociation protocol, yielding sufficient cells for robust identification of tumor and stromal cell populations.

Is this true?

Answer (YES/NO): NO